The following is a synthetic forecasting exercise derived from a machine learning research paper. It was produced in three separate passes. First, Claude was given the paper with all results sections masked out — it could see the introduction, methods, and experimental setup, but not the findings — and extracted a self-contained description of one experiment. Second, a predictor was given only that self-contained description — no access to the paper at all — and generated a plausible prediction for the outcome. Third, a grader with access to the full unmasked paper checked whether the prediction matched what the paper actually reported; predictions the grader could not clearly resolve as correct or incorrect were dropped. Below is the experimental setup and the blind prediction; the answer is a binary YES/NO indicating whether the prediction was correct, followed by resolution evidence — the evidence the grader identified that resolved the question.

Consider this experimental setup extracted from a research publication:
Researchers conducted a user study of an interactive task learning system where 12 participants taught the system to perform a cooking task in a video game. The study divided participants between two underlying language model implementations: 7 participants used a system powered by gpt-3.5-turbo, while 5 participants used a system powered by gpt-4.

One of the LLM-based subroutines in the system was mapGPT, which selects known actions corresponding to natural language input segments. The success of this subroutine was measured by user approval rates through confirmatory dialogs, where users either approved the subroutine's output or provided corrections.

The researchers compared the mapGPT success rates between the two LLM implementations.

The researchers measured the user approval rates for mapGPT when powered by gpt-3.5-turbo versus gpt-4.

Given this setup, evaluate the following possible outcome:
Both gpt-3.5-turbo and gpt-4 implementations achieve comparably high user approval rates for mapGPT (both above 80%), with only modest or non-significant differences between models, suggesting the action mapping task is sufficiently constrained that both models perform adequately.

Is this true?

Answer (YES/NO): NO